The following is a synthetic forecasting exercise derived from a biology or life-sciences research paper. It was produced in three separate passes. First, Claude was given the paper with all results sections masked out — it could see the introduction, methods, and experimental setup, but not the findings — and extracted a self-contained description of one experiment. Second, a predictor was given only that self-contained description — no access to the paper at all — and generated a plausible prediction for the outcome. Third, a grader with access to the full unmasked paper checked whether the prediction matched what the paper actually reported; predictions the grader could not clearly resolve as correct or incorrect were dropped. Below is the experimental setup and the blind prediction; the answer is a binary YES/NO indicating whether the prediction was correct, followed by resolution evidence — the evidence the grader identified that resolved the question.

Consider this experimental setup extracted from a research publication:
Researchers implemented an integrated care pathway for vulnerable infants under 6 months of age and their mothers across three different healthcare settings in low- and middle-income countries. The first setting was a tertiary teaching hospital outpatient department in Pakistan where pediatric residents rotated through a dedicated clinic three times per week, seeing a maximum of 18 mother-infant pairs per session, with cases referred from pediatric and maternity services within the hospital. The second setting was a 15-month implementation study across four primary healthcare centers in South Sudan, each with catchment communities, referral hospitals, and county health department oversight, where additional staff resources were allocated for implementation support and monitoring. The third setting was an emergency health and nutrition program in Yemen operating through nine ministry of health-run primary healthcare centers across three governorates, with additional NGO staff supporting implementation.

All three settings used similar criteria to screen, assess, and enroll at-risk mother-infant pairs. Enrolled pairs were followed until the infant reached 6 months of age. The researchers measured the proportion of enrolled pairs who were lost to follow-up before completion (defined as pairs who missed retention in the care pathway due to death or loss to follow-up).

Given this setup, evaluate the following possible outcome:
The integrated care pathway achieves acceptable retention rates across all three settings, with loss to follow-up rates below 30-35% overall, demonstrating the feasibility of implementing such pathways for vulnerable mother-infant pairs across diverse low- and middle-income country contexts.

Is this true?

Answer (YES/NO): NO